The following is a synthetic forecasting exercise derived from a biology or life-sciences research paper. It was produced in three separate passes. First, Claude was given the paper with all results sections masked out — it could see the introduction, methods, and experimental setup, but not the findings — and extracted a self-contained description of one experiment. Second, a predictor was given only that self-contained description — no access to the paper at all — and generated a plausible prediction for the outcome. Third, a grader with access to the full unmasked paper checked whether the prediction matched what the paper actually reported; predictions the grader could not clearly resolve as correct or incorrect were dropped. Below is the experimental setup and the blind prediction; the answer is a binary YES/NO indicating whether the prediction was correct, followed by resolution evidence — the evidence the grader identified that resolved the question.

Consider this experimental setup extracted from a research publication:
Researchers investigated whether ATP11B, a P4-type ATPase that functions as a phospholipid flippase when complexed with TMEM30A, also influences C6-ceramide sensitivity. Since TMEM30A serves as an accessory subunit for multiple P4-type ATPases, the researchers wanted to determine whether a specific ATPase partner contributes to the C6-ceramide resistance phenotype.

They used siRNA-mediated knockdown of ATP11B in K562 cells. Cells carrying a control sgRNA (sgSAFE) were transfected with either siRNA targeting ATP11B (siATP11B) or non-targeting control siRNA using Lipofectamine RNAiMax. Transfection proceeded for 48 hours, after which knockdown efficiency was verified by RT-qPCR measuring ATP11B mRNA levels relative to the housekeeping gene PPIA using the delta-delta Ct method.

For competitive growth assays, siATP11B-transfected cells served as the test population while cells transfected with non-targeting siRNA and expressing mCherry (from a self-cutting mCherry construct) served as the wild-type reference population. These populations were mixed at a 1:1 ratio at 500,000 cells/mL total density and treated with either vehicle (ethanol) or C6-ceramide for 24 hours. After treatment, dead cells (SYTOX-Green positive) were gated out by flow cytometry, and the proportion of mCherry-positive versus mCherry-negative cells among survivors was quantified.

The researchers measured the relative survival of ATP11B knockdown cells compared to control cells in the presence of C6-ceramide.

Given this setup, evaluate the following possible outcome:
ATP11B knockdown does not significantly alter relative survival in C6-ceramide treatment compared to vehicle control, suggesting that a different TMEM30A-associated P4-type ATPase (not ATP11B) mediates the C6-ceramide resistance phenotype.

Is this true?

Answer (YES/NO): NO